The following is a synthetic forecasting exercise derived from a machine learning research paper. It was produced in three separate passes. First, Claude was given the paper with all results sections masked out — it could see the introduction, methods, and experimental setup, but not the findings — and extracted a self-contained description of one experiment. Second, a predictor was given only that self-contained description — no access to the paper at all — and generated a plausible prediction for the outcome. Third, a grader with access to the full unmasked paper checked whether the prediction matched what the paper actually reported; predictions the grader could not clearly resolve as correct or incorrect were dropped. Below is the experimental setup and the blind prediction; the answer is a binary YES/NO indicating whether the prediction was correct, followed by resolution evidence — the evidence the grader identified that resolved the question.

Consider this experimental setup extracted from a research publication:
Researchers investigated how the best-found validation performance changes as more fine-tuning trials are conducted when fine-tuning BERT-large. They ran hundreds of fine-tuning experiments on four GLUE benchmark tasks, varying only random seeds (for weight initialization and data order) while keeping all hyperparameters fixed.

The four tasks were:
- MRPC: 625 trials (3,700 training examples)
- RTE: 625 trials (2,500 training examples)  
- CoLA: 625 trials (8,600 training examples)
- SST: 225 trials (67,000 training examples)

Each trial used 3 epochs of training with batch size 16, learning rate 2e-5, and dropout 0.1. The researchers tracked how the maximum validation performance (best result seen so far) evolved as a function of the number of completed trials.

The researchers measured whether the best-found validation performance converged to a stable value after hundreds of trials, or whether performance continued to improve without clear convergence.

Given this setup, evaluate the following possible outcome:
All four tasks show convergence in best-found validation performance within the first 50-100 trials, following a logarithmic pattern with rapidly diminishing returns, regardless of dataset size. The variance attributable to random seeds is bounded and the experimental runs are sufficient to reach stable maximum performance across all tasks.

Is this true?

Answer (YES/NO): NO